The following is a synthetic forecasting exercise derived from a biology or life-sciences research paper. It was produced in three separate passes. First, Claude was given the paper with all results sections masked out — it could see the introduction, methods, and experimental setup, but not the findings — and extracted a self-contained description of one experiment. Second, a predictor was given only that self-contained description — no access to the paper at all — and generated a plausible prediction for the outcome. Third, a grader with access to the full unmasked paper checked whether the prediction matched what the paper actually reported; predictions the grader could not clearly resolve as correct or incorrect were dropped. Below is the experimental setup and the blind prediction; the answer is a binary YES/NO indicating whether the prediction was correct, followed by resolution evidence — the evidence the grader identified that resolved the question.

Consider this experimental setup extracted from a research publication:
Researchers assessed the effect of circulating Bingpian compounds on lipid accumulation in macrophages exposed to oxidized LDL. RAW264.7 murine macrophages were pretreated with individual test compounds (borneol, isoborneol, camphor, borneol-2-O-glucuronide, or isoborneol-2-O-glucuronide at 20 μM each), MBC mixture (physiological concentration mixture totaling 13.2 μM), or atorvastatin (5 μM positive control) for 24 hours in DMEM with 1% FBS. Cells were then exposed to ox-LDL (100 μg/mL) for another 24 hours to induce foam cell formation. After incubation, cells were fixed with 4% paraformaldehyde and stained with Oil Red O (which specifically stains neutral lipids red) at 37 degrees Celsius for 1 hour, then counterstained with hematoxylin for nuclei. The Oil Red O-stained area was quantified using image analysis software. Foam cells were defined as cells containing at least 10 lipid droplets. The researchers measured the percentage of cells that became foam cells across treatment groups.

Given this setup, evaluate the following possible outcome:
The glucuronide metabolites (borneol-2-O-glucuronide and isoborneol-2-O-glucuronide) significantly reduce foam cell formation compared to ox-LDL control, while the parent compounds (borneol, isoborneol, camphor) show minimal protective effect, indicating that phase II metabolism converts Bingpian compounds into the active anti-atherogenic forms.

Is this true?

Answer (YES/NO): NO